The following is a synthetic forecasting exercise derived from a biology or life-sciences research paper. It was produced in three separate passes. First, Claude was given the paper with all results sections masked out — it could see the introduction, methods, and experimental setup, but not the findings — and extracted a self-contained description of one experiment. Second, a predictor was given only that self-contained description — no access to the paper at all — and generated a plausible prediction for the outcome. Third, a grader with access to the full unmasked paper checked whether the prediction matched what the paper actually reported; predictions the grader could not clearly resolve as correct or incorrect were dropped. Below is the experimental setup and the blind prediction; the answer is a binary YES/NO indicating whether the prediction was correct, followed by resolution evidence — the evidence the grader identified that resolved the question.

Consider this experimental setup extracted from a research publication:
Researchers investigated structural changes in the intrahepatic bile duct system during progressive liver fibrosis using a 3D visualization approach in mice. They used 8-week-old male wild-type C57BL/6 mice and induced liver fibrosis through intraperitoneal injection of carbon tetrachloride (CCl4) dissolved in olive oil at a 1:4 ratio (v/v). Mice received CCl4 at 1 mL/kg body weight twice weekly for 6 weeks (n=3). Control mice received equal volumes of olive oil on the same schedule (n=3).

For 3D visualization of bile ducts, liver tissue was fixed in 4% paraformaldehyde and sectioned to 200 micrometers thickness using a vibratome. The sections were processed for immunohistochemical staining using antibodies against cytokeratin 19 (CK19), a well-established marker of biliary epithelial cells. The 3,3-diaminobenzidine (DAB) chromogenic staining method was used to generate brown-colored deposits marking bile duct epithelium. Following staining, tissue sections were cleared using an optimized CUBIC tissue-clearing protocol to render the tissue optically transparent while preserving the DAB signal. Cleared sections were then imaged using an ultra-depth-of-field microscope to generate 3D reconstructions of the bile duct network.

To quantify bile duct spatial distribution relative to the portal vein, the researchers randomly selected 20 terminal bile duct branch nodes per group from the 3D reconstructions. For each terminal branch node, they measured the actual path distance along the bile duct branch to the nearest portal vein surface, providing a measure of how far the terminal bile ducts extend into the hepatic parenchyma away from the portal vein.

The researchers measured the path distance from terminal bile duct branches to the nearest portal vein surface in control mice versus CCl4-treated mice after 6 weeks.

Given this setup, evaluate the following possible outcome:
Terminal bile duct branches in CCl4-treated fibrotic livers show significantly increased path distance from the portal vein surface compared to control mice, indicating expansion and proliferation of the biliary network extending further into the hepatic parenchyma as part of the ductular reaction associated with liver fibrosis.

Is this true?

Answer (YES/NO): YES